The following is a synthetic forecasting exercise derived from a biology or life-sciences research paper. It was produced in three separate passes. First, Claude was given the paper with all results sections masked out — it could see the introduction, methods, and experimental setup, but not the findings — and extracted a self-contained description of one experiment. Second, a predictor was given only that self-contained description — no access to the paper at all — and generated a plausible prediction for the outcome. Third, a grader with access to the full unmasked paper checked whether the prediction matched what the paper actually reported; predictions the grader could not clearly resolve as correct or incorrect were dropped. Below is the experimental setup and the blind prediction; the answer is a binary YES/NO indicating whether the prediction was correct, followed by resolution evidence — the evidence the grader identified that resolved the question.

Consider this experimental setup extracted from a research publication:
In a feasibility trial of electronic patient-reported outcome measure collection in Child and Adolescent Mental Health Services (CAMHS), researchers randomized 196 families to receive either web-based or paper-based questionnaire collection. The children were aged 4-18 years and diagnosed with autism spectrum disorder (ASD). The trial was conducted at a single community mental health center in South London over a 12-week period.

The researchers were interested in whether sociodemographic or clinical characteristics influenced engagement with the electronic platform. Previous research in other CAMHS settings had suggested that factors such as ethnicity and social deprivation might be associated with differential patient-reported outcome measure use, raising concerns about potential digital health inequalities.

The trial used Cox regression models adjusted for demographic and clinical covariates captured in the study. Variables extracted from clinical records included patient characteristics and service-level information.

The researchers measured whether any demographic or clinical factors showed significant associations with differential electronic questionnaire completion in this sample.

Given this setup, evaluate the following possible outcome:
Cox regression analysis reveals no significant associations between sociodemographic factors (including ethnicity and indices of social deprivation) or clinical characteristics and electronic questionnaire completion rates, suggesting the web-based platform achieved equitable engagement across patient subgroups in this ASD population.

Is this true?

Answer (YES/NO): YES